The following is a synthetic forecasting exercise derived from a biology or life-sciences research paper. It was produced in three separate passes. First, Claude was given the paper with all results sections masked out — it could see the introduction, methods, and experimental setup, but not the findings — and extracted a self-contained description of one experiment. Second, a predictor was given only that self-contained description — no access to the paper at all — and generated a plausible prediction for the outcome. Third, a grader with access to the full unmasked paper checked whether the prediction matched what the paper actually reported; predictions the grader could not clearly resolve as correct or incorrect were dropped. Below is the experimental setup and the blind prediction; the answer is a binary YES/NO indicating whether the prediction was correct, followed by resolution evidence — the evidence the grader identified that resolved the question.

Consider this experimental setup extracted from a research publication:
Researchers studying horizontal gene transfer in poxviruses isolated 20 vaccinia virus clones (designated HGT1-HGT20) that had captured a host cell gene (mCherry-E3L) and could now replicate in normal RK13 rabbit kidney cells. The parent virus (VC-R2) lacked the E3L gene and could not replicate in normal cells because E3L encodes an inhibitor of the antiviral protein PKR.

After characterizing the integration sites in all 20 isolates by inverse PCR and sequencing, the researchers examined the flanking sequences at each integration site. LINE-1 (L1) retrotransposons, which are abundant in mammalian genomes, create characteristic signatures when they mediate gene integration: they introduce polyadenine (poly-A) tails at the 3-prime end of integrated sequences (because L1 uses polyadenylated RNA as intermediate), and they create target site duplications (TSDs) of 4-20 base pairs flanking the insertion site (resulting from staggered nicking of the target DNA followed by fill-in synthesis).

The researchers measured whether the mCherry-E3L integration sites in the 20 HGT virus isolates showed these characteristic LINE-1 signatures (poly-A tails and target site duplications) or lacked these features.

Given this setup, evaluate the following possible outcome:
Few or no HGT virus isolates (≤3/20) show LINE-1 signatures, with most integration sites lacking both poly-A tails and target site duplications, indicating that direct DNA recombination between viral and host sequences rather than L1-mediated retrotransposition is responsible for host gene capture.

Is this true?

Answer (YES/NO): NO